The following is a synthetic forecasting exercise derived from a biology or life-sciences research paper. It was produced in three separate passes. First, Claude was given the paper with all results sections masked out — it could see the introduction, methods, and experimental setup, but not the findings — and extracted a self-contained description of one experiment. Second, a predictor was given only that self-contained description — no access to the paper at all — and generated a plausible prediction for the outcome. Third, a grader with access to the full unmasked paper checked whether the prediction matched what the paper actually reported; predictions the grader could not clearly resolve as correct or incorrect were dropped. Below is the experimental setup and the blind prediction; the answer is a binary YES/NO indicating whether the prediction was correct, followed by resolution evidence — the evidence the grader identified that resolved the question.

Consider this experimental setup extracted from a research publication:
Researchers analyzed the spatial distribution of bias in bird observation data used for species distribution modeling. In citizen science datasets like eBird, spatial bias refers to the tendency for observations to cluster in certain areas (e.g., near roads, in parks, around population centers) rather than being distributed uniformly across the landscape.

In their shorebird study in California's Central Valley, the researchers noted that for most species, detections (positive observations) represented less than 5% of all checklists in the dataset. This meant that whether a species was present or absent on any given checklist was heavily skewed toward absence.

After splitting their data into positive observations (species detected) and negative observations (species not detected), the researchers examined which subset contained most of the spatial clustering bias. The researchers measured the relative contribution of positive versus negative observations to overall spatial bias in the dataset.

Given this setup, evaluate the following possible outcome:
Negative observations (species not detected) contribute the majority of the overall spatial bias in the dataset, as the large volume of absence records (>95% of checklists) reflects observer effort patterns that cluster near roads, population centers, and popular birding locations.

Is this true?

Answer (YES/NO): YES